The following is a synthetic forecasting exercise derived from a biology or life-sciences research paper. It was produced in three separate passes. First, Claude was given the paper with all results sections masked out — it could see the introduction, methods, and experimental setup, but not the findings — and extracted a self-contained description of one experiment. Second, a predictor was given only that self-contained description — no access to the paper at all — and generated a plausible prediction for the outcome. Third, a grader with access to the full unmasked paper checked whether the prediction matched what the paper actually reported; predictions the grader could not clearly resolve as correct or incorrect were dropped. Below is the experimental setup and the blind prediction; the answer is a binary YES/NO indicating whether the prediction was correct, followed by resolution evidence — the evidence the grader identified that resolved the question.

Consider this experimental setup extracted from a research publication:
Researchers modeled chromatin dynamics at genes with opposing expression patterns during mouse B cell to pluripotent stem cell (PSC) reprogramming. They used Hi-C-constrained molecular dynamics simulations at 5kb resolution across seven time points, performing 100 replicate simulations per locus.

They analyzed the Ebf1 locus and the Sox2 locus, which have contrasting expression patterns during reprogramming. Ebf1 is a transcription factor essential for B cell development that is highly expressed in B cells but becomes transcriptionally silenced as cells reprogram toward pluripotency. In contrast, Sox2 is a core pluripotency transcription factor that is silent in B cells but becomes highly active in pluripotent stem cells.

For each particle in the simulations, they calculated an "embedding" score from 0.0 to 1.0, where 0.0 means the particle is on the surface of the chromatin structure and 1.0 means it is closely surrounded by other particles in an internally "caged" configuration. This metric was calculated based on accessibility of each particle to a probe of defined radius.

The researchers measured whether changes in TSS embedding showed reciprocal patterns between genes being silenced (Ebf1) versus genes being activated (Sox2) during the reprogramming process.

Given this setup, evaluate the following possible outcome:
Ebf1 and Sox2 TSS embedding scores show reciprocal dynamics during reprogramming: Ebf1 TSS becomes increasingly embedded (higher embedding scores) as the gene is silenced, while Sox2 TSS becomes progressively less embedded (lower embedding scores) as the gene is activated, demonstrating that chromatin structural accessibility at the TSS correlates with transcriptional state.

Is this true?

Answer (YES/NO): NO